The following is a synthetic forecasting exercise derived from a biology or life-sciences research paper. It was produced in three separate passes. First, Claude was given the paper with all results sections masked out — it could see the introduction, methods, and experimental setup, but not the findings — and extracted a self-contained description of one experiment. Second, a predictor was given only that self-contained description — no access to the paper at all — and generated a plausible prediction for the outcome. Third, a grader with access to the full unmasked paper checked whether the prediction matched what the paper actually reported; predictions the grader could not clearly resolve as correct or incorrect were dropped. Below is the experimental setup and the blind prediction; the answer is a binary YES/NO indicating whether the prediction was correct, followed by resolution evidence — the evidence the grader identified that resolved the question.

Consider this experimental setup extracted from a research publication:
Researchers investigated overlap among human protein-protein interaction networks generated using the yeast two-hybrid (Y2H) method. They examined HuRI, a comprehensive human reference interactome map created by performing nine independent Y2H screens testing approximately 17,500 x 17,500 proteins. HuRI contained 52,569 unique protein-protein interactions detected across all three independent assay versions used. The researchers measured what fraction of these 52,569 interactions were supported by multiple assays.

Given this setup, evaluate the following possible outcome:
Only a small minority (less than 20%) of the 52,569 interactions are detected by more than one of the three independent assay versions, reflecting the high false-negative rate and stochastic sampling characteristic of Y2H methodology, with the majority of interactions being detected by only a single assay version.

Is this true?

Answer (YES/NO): YES